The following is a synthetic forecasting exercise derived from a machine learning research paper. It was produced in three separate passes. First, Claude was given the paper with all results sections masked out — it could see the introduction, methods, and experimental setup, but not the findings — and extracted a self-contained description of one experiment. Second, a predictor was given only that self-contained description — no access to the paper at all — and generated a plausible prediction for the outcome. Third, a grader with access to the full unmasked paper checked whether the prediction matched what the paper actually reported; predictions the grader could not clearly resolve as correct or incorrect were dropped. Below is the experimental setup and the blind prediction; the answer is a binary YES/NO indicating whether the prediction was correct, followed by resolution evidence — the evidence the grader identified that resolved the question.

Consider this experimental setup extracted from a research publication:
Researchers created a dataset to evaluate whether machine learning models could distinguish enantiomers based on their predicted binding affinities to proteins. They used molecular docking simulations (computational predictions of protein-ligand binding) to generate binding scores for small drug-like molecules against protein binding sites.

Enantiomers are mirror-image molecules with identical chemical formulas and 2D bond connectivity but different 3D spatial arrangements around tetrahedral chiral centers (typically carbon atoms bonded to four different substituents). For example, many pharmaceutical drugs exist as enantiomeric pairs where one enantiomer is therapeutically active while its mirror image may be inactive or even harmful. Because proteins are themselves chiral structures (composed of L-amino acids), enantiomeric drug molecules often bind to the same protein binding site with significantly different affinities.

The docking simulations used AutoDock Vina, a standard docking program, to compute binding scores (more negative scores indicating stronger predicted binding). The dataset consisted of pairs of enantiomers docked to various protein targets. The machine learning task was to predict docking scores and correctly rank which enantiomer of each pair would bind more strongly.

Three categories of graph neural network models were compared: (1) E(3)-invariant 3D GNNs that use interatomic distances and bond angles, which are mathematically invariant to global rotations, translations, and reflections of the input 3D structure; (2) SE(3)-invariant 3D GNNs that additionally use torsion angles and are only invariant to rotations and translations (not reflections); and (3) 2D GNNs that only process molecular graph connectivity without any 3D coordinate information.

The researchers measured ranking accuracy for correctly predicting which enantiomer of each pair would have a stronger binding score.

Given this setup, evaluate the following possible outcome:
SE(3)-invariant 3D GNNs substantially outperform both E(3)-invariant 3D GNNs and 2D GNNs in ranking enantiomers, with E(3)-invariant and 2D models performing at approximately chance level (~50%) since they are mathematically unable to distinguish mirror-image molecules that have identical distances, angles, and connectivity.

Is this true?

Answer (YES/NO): NO